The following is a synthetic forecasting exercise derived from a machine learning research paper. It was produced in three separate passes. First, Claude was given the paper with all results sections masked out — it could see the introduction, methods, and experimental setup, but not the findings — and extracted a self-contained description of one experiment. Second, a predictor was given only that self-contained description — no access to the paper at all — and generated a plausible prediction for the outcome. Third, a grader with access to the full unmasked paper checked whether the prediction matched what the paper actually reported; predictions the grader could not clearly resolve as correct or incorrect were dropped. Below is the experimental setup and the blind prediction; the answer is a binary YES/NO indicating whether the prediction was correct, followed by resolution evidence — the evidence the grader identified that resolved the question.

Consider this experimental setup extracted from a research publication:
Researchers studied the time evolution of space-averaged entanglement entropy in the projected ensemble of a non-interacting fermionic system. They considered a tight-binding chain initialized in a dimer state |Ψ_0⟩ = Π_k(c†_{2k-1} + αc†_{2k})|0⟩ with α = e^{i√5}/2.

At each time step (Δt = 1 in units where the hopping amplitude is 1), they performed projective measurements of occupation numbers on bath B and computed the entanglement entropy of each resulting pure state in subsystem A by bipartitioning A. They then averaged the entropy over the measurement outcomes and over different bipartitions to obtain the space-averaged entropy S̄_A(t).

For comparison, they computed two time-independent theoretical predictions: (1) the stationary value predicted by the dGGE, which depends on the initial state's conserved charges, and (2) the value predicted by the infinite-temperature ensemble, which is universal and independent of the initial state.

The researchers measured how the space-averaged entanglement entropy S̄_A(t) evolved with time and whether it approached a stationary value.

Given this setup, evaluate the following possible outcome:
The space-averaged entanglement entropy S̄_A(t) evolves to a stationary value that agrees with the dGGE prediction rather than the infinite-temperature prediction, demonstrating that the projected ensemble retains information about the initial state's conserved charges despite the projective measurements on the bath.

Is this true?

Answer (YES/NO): YES